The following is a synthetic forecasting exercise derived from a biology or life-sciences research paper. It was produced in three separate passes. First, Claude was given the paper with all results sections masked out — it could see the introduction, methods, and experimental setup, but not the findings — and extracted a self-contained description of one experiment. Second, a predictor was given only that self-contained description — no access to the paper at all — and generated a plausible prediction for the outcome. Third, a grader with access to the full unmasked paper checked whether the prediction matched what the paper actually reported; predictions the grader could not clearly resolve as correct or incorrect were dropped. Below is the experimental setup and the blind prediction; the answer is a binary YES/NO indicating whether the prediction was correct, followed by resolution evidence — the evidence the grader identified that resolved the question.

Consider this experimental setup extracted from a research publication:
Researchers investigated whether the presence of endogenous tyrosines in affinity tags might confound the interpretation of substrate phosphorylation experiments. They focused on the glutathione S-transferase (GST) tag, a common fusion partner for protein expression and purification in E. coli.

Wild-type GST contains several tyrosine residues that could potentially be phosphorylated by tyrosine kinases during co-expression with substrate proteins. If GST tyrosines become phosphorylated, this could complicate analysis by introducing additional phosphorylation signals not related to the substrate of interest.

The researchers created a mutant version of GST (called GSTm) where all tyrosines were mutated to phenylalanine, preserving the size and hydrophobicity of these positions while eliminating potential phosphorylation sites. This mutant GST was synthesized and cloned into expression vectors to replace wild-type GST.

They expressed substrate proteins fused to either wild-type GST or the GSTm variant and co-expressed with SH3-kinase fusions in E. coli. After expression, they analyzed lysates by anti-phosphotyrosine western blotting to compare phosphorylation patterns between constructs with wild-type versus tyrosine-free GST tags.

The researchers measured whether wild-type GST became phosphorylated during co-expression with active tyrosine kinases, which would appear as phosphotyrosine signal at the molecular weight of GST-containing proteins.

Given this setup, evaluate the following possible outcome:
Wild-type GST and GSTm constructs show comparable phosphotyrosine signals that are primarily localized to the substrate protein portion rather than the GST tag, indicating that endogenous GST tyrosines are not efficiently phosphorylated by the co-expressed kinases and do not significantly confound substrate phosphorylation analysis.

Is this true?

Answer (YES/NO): NO